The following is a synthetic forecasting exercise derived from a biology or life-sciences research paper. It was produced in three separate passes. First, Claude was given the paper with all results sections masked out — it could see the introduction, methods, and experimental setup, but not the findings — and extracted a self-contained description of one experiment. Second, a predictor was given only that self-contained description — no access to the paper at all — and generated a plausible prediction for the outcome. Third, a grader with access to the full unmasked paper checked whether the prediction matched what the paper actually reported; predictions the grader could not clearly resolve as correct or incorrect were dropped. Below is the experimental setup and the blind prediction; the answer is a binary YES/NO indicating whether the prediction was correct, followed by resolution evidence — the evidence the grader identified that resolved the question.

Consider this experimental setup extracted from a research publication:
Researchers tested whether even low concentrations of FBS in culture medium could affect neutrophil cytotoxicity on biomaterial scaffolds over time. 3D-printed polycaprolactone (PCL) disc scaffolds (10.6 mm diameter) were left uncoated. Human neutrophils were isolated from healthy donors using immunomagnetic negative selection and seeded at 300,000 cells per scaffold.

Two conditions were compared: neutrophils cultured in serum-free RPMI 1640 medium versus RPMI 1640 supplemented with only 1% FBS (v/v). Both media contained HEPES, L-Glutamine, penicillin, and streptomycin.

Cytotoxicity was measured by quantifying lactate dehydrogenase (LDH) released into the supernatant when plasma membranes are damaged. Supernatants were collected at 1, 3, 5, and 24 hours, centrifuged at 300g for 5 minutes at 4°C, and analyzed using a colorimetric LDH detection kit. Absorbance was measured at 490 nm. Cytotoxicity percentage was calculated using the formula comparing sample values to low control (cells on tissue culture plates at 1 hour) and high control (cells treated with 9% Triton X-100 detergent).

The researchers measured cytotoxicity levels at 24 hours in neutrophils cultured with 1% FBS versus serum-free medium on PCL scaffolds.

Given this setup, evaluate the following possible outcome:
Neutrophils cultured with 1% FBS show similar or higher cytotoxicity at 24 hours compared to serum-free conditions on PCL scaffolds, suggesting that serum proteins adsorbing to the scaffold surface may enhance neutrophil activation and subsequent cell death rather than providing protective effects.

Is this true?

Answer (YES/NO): NO